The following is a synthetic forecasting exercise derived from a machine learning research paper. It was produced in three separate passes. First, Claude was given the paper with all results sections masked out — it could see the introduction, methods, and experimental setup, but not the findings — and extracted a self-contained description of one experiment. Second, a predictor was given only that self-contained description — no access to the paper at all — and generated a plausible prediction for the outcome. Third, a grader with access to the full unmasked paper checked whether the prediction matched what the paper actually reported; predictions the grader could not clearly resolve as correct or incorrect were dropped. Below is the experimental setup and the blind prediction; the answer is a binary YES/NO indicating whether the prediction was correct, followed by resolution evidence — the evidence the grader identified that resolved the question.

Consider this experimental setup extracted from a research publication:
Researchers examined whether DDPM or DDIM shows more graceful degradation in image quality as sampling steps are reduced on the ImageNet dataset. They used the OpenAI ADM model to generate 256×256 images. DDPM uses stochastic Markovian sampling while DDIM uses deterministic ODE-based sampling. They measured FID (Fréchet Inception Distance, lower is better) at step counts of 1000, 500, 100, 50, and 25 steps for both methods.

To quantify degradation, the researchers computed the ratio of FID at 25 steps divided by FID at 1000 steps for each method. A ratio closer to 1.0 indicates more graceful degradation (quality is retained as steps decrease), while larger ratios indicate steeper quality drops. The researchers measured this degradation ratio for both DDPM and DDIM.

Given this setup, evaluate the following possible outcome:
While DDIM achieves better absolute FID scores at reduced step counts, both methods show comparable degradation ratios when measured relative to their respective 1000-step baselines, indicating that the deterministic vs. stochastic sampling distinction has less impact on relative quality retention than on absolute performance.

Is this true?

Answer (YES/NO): NO